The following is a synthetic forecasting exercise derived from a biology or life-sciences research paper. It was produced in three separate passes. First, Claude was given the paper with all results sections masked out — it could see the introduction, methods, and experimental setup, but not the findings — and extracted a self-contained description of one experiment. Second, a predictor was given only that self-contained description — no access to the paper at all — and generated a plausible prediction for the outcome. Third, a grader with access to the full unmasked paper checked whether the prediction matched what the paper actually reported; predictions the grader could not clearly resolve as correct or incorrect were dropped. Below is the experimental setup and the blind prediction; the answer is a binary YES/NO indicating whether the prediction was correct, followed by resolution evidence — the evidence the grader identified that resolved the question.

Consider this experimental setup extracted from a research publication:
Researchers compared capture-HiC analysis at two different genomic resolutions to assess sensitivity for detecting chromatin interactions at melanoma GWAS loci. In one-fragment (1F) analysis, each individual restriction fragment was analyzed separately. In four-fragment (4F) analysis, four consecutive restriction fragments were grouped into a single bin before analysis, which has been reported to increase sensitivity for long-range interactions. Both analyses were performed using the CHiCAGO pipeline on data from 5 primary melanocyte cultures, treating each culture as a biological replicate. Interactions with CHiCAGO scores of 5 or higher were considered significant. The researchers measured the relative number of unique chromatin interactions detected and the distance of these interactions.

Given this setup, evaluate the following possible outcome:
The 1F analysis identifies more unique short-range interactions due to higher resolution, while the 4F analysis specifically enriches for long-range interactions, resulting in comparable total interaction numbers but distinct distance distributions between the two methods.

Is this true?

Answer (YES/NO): NO